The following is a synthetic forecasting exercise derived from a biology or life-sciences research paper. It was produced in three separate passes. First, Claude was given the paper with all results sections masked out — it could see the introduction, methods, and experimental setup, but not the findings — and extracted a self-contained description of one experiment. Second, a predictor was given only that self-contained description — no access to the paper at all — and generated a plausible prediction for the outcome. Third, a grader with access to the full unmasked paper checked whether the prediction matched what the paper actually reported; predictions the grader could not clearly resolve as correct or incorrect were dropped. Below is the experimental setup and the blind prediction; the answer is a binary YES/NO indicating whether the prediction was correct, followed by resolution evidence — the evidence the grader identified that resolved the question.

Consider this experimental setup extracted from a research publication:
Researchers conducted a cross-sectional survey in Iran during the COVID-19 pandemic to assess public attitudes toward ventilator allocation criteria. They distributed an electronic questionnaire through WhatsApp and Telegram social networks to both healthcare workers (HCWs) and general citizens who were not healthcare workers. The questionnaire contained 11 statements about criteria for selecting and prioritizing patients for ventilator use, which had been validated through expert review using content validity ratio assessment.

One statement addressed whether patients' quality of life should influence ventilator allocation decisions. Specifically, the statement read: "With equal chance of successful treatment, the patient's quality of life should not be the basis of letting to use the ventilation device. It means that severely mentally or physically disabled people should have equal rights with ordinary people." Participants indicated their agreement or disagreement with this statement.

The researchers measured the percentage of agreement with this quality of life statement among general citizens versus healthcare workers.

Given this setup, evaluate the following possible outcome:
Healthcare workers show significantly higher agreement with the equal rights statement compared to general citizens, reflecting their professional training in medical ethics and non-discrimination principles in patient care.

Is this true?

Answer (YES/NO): YES